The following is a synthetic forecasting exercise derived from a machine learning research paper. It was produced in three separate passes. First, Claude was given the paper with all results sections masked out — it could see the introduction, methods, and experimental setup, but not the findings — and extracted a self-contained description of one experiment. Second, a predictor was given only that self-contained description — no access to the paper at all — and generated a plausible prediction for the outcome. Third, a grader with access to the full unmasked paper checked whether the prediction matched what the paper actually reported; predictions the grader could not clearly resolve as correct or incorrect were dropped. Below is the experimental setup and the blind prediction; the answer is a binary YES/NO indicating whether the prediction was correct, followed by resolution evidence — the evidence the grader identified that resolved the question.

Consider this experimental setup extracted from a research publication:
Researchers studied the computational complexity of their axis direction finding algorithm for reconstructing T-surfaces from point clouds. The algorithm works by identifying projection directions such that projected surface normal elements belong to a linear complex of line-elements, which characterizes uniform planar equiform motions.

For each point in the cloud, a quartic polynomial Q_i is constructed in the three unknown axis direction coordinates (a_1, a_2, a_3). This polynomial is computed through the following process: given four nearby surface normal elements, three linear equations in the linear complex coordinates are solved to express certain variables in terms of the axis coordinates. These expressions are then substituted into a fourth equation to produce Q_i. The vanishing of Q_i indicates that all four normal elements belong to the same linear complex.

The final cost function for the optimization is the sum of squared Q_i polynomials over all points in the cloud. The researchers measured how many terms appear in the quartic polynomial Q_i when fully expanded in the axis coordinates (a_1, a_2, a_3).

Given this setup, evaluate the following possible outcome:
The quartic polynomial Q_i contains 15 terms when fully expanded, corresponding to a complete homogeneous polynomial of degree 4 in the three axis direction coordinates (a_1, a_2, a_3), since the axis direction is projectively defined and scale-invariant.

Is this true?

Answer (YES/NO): NO